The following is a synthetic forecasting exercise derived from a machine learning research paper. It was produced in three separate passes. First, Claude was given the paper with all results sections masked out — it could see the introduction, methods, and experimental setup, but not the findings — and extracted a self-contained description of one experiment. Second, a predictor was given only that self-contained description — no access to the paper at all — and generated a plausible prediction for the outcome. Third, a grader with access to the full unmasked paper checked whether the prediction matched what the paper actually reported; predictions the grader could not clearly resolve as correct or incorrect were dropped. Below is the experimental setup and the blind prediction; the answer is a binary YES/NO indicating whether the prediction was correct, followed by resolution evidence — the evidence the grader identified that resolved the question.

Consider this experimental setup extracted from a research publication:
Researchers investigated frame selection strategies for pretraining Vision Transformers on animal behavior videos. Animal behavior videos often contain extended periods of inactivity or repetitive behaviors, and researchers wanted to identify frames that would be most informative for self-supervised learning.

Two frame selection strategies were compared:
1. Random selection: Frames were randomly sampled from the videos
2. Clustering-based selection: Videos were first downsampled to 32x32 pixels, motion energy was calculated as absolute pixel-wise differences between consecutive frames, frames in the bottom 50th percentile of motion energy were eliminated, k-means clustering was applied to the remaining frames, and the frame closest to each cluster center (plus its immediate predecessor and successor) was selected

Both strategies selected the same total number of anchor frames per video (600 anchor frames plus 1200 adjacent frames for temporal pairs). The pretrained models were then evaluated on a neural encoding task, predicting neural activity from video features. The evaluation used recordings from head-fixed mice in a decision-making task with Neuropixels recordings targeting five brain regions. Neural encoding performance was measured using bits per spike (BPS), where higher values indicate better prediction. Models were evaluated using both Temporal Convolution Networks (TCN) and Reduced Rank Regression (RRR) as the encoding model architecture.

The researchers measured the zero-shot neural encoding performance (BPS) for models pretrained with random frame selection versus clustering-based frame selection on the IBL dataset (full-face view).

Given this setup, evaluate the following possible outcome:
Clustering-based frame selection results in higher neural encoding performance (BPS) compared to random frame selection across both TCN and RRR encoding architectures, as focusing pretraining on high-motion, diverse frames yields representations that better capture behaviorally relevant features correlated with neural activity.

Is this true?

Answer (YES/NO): YES